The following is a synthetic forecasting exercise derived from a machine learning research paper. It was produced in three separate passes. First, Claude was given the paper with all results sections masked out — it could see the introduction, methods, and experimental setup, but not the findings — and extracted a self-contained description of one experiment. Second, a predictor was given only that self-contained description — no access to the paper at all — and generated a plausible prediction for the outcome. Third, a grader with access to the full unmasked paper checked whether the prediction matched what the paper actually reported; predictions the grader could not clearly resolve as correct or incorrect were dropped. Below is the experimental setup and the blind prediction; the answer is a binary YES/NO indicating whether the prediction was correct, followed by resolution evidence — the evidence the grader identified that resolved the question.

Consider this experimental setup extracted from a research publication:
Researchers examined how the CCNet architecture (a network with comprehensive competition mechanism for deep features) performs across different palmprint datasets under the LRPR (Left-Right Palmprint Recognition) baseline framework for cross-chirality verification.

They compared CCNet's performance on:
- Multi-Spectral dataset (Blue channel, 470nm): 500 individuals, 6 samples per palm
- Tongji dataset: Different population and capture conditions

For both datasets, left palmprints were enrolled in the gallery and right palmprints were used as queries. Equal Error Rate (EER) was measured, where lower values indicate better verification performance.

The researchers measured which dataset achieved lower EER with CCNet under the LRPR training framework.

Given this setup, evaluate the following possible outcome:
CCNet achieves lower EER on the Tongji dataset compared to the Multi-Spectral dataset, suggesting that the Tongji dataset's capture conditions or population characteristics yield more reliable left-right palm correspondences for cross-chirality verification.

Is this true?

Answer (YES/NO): YES